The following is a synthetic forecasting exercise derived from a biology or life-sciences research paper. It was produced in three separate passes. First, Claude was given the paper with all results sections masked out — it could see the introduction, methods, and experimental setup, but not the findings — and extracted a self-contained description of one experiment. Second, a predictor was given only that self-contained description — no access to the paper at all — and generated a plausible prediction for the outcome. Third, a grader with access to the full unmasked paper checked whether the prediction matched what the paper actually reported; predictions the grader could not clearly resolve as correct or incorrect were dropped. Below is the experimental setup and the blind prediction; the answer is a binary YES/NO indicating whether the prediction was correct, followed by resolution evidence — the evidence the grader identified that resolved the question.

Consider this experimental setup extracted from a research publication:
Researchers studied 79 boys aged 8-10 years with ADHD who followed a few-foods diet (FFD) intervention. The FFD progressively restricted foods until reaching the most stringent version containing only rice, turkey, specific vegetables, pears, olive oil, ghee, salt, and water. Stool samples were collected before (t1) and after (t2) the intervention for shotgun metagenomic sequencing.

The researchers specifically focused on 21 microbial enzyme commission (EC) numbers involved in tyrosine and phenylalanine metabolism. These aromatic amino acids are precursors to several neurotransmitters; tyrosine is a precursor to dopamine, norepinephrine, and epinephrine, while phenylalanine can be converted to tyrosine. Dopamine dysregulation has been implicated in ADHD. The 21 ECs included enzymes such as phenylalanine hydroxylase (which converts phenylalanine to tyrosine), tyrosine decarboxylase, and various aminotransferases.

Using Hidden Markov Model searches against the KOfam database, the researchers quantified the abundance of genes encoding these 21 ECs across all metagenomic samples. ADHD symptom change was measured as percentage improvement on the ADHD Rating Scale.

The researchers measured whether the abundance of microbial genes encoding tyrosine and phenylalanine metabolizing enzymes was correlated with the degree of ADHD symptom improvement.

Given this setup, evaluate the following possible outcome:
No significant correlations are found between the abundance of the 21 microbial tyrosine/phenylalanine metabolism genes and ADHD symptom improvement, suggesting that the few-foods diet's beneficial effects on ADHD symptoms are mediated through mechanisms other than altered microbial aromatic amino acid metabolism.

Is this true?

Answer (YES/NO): YES